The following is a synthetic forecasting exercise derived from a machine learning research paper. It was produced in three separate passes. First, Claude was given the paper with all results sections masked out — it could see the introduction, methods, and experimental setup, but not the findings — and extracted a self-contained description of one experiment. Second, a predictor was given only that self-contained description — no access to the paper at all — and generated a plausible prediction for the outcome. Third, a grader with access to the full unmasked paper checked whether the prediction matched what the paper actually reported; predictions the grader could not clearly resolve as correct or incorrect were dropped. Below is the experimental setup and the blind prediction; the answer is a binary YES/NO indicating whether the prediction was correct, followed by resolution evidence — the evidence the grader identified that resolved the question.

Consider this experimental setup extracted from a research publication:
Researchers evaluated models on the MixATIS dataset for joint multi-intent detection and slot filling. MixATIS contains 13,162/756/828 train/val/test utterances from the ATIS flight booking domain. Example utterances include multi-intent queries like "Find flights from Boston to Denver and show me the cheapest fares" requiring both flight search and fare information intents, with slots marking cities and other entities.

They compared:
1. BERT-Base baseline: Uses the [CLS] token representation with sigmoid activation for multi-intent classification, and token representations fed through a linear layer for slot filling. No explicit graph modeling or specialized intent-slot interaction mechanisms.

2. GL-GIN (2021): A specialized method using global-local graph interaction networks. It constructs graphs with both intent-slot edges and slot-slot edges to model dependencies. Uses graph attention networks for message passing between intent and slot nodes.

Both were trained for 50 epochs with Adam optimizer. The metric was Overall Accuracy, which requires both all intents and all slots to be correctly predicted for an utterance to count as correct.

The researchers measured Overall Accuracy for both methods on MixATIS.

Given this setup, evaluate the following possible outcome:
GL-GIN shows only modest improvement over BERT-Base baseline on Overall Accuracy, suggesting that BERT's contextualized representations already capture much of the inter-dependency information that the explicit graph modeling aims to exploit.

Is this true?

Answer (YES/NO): NO